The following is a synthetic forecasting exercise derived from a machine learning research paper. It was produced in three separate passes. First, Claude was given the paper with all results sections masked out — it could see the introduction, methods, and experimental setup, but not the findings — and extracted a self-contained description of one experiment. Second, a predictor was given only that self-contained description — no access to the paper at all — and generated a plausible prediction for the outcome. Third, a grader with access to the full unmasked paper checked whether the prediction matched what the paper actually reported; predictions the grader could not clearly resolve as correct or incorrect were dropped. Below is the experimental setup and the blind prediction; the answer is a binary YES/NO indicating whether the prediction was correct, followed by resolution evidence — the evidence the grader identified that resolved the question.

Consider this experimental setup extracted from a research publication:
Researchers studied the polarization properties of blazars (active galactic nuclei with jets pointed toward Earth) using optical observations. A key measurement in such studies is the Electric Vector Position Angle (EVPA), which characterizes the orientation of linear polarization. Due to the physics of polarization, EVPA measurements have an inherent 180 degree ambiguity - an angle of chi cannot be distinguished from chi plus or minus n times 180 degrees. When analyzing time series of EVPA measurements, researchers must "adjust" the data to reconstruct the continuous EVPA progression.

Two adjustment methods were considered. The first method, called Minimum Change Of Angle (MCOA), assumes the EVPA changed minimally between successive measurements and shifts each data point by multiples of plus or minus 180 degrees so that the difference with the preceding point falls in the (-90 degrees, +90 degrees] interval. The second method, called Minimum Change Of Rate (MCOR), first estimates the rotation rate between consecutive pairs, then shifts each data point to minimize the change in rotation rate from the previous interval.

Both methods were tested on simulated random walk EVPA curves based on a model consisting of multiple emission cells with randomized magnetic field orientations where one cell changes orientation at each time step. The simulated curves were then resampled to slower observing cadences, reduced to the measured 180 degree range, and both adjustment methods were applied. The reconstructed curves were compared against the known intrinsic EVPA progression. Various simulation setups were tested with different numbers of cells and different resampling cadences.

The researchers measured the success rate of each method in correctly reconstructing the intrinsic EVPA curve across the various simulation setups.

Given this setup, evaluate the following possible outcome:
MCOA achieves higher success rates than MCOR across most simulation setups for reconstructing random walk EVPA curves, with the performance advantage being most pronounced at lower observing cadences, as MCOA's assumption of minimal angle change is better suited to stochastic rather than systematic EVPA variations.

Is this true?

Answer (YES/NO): NO